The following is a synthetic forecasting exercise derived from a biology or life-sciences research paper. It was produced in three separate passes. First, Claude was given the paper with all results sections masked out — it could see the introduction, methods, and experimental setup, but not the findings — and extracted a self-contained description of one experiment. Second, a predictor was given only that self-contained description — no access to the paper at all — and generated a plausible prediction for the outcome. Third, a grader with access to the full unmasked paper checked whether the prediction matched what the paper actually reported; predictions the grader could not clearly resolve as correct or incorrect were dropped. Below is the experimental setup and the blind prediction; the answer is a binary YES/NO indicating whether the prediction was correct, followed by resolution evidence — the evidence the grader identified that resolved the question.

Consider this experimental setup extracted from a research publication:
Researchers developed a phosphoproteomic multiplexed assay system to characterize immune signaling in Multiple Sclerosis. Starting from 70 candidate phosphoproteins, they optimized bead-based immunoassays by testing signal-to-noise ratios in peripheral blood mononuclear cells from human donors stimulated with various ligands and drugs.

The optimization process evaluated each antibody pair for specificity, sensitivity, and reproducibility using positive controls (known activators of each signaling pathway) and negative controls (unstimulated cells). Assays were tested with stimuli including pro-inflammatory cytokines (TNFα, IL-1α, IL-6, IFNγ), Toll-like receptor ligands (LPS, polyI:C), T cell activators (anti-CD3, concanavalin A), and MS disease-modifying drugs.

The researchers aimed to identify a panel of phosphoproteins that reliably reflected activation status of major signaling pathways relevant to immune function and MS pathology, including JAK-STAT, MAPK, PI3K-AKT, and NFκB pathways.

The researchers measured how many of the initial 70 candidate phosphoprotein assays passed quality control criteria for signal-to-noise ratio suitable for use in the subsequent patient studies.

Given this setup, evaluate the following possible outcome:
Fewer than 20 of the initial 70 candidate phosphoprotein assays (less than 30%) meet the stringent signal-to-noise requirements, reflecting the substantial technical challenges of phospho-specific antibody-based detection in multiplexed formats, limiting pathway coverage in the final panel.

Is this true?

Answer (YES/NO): YES